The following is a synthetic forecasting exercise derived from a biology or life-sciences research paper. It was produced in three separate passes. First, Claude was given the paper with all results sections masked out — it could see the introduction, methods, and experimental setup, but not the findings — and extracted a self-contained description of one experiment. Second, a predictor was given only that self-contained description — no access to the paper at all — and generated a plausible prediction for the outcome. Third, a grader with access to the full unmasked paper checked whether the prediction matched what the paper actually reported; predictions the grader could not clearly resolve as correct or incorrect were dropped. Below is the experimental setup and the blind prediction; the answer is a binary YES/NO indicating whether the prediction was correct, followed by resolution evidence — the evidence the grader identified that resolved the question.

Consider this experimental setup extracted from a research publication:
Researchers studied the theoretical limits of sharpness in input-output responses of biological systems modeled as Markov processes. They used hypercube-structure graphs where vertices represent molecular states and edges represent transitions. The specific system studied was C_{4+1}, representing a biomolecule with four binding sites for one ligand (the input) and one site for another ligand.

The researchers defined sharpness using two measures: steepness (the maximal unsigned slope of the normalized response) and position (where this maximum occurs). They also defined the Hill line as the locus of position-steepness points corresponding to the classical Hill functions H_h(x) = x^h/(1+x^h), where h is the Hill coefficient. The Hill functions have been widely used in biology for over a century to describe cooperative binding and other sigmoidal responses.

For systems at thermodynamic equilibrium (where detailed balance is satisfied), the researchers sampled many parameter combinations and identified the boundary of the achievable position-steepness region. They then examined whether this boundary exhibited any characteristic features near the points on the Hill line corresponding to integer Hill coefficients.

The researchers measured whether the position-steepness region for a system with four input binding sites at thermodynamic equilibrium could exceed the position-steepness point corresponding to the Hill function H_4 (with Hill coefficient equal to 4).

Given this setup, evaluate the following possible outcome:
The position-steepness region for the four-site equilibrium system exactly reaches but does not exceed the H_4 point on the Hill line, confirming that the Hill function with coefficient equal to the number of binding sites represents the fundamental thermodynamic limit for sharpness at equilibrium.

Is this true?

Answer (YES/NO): NO